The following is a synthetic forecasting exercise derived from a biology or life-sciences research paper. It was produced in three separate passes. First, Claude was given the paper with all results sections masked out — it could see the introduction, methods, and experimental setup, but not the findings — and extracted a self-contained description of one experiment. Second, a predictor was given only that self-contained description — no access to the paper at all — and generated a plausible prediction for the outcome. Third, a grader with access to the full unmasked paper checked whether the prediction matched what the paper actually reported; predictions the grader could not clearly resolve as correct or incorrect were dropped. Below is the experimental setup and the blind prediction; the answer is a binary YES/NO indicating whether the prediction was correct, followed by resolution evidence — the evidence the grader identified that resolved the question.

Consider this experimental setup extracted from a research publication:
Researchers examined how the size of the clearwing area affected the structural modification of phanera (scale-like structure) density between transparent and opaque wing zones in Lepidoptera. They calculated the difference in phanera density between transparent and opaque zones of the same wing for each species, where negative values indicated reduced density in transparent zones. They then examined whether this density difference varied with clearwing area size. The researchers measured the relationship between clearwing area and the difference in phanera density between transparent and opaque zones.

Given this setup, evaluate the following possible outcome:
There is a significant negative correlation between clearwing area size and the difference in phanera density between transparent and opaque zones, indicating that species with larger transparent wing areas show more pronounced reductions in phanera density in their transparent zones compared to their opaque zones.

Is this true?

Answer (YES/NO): NO